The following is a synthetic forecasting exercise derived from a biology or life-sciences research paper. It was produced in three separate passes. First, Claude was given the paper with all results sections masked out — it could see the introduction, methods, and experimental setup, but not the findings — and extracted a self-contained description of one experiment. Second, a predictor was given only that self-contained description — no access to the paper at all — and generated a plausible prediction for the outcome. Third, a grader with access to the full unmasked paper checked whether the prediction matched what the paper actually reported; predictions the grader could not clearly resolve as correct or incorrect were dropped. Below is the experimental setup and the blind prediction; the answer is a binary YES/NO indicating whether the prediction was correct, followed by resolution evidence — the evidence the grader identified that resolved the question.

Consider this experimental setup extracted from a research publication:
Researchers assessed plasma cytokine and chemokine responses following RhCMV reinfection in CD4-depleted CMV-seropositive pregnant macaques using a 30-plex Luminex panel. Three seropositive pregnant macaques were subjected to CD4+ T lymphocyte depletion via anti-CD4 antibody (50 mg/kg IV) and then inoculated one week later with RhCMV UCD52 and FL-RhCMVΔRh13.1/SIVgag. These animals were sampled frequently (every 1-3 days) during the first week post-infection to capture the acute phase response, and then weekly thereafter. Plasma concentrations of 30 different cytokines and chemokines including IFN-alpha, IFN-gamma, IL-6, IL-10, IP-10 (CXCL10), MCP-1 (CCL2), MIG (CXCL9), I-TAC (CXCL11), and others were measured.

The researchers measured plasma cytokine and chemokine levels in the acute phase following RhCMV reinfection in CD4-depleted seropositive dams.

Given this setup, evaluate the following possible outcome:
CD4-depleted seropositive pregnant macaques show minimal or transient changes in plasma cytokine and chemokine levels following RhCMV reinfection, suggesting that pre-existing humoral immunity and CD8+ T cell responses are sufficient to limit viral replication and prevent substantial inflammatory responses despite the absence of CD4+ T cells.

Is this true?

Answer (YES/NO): NO